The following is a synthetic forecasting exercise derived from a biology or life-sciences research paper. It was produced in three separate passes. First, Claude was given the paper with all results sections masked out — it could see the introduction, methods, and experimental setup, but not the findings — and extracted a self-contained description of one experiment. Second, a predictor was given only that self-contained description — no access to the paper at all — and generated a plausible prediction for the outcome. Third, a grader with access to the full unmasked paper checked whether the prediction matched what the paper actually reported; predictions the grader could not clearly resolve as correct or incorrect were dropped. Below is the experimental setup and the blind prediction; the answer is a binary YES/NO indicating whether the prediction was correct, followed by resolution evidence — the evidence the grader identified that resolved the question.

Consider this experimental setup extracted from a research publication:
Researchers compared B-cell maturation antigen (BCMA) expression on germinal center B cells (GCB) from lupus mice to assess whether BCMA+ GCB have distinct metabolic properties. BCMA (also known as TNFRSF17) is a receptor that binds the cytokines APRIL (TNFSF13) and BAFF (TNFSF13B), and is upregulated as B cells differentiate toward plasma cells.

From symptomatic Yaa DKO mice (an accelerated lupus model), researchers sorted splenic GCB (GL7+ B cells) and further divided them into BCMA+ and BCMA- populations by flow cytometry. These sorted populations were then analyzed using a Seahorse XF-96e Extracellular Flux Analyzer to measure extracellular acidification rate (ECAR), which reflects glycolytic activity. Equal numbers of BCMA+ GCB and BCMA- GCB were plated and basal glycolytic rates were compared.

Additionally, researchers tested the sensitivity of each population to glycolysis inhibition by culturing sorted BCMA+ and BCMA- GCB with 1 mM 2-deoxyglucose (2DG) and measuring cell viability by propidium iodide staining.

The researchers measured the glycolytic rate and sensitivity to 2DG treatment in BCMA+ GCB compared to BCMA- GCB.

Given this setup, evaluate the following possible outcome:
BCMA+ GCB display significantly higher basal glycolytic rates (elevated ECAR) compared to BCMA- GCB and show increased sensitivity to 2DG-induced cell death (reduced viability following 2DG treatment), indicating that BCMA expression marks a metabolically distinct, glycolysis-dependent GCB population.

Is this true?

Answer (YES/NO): YES